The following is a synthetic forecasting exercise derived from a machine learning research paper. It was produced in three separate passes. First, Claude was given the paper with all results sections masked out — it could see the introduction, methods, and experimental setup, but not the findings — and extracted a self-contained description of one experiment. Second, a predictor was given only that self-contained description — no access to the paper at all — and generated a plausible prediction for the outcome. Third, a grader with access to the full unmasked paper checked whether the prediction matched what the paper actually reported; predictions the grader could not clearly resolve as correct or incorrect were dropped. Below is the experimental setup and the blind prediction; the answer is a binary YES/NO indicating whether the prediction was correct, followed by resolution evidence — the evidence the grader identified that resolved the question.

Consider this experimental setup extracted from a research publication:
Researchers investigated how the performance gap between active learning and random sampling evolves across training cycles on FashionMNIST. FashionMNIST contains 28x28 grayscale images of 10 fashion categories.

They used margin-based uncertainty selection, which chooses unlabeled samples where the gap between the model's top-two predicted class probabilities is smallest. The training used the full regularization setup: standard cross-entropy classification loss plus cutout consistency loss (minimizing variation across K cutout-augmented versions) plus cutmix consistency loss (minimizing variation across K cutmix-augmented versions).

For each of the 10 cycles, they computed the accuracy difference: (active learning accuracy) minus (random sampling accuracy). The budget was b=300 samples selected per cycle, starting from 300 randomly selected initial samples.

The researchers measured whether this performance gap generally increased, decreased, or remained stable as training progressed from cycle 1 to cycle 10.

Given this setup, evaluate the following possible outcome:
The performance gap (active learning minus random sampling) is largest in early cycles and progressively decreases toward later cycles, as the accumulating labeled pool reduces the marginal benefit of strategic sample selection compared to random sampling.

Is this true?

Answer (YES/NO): NO